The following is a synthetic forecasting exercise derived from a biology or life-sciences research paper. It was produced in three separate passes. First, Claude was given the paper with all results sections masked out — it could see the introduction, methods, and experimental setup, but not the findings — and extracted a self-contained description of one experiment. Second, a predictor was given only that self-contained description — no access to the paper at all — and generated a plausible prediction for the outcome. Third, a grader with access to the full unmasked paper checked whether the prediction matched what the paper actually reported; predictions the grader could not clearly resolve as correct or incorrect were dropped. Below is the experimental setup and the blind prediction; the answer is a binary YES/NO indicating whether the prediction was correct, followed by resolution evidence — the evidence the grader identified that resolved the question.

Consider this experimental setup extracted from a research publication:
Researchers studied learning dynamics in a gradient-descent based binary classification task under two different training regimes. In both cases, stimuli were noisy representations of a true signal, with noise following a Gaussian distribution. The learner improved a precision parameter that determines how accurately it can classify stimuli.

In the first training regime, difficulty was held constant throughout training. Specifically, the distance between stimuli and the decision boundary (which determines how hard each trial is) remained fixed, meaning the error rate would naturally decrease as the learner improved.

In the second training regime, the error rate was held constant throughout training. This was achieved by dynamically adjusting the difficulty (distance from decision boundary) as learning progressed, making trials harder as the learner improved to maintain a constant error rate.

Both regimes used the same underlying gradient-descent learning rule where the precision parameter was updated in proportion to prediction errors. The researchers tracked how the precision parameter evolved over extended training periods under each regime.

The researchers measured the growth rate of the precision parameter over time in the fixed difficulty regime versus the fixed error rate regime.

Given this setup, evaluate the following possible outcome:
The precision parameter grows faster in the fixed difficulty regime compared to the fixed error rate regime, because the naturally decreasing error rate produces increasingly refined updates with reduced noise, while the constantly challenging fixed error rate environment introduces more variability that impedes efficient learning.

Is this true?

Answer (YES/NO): NO